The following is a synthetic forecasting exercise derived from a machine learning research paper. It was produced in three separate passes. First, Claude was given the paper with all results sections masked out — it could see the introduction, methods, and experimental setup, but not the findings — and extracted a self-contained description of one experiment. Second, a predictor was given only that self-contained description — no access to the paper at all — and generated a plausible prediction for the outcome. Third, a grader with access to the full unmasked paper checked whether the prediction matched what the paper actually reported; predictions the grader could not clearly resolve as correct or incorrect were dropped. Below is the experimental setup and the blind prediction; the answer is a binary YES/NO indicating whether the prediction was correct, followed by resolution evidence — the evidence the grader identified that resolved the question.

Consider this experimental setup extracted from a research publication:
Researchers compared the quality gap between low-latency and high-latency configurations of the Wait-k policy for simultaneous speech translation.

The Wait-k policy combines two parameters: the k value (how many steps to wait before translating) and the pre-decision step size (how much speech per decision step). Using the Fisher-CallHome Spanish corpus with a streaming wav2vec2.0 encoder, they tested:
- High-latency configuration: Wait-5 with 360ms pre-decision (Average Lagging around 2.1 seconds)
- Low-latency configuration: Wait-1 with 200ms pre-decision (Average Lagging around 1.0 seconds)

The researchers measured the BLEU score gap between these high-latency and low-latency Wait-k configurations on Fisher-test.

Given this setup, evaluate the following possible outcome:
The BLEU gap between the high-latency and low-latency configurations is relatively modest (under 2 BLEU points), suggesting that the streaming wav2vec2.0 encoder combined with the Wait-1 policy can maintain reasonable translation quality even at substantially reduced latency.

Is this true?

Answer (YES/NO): NO